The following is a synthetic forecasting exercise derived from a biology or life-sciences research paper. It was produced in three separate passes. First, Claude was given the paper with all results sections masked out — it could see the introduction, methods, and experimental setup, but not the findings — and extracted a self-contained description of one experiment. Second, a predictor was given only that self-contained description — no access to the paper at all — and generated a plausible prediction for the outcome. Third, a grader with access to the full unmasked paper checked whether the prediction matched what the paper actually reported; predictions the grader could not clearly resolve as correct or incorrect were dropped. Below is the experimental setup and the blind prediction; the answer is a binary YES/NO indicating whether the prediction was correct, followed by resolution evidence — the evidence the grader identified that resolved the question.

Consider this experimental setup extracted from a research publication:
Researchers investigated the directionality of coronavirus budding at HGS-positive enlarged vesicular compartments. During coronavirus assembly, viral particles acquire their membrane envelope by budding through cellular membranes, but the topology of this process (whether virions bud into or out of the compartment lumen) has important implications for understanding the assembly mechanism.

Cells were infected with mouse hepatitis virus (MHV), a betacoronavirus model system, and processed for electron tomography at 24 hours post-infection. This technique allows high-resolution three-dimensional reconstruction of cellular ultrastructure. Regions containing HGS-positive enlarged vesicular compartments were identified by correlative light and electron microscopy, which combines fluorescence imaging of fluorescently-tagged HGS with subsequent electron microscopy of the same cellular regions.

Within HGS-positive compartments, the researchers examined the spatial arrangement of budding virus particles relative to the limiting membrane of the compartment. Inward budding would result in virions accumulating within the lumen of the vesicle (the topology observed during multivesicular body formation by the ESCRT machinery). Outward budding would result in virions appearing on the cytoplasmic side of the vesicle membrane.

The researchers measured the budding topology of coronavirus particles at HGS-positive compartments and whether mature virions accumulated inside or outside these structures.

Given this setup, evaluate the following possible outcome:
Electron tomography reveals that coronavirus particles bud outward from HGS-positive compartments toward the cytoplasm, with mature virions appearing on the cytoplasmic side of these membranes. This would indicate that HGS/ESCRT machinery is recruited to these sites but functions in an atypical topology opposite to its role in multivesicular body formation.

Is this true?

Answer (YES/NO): NO